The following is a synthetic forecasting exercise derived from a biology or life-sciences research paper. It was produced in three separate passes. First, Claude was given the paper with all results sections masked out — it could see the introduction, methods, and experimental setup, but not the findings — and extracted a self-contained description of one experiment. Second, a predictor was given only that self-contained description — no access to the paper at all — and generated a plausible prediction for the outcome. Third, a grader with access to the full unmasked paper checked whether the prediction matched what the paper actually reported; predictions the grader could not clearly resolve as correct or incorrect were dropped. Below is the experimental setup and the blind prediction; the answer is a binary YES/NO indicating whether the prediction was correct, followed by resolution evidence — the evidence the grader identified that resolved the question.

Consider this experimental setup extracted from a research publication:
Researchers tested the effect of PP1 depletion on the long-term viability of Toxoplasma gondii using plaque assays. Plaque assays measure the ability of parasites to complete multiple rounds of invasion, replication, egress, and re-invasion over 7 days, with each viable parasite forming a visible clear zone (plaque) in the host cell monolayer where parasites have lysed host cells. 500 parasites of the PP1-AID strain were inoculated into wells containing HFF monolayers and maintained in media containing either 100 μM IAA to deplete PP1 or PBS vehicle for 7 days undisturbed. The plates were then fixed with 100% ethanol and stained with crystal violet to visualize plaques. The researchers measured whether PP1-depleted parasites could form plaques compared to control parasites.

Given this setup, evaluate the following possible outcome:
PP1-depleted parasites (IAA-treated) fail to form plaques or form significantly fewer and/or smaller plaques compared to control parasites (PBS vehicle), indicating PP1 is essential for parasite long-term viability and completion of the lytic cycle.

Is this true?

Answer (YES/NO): YES